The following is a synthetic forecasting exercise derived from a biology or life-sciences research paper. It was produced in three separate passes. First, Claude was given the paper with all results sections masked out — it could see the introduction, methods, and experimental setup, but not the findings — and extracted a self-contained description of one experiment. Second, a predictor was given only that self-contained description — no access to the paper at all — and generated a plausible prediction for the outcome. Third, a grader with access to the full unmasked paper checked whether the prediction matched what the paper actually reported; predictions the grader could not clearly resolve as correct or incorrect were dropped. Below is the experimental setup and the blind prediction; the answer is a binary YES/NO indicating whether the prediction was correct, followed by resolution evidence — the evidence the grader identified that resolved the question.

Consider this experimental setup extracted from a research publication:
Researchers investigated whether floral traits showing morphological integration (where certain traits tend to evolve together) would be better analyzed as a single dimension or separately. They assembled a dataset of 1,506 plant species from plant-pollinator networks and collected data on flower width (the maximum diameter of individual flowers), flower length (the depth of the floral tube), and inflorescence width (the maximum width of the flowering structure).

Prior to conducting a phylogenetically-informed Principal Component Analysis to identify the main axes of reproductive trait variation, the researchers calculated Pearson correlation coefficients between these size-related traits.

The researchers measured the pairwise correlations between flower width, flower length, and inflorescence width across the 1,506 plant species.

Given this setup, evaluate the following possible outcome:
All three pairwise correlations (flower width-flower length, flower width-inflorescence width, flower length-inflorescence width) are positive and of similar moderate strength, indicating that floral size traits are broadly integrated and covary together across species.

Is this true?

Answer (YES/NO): NO